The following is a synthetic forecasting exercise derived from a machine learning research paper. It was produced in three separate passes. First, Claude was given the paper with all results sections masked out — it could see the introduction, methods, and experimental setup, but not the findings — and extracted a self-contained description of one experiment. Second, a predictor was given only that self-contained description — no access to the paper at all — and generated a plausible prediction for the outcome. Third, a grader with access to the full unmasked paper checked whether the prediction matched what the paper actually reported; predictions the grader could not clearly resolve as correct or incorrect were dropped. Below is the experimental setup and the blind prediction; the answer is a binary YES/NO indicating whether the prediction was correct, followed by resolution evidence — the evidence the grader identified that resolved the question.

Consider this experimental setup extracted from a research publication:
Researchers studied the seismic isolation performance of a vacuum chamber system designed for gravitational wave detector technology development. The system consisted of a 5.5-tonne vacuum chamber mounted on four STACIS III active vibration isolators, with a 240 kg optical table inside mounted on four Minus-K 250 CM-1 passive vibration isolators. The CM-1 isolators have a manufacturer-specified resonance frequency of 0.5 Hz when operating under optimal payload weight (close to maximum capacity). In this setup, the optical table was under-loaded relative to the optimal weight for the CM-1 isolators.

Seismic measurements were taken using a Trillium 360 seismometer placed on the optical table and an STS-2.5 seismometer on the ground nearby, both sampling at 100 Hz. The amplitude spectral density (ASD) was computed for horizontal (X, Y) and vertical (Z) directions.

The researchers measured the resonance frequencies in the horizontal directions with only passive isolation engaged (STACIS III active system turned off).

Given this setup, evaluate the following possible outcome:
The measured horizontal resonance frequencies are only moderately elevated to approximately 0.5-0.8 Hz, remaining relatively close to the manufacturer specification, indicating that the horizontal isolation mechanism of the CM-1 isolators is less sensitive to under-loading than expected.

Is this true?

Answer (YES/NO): NO